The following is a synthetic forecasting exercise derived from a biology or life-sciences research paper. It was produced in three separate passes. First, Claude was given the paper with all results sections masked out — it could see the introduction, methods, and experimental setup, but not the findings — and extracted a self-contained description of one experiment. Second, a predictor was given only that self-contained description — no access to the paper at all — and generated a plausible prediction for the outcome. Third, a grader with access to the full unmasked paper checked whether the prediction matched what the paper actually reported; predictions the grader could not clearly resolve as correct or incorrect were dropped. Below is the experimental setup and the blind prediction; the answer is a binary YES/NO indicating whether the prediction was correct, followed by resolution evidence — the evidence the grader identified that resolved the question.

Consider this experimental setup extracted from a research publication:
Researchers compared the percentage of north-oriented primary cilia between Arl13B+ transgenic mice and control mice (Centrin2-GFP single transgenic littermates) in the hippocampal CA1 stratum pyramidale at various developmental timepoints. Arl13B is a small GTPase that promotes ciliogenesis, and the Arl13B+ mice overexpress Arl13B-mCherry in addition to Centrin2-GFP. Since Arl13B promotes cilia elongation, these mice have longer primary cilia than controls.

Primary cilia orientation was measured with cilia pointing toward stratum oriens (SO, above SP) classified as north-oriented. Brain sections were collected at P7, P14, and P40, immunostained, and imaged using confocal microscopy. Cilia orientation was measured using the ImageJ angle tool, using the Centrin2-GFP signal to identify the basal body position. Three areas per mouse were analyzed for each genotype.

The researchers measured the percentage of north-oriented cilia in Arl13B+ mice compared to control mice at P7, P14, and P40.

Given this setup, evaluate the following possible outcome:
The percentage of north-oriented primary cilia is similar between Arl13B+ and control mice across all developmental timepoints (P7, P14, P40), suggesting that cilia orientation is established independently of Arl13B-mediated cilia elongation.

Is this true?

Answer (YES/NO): NO